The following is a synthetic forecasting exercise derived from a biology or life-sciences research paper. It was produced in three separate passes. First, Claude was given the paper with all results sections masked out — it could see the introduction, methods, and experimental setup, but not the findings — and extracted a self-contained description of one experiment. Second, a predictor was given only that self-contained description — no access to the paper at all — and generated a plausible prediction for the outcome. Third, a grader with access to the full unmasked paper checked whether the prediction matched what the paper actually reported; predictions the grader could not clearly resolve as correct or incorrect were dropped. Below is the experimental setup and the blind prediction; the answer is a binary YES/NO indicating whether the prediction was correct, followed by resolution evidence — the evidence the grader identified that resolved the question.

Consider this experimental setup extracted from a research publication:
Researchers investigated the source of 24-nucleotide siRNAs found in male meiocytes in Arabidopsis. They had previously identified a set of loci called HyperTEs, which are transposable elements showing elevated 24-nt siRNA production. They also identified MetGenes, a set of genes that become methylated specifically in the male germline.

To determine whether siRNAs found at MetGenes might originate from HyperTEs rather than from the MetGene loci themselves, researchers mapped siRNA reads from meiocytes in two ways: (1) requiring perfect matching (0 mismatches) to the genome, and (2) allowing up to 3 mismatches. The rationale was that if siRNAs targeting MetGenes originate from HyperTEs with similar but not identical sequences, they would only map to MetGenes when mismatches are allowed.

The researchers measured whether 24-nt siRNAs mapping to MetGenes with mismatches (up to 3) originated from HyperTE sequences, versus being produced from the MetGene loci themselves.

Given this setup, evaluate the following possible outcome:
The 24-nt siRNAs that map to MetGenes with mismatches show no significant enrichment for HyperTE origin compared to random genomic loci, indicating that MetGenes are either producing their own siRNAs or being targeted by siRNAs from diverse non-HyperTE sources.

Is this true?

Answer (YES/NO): NO